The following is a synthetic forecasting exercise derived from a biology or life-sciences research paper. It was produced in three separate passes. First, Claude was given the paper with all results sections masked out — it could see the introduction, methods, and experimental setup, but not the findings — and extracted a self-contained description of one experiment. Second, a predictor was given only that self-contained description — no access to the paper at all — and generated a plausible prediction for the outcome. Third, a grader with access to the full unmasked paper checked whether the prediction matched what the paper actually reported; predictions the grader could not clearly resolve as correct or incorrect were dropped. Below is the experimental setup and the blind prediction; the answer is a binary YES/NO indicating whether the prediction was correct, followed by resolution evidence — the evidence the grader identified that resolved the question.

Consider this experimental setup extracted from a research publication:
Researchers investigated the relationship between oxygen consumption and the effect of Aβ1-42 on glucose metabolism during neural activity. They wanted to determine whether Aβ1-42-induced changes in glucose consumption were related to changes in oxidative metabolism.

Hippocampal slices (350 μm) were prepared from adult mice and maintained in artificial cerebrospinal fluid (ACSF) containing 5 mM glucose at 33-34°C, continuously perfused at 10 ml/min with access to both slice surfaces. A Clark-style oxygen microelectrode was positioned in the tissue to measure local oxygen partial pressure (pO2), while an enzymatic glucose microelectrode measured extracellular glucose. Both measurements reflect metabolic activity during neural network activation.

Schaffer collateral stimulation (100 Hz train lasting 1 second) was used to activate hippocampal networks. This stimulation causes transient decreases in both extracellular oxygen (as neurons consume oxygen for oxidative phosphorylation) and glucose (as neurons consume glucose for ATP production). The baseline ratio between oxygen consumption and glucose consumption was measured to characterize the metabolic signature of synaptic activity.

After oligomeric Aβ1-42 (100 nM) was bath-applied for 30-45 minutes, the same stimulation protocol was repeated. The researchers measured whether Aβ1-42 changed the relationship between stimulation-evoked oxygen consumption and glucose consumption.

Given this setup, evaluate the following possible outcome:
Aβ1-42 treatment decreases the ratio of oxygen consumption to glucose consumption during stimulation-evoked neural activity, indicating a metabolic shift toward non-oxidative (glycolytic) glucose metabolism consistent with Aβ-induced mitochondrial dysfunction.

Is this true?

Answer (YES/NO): NO